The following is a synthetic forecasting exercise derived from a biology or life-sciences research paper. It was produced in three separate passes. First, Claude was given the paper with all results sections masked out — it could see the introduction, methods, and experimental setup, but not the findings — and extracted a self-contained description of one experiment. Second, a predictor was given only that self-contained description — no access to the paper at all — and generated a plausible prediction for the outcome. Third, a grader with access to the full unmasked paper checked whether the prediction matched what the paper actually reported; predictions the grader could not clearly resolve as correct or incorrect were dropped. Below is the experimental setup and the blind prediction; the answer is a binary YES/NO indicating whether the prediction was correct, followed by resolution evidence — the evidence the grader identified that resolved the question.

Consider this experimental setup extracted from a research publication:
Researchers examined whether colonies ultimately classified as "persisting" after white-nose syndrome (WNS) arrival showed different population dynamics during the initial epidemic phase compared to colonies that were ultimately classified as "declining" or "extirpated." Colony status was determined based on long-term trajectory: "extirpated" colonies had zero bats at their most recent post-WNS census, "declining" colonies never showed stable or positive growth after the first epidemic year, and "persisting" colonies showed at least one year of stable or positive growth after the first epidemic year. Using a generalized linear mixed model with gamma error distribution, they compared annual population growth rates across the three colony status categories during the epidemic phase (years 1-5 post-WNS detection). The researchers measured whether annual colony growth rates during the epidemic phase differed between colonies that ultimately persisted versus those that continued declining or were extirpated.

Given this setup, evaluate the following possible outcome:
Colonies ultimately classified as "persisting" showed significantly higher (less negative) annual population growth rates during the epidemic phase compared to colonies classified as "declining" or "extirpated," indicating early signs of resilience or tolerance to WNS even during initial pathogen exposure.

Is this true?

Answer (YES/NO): YES